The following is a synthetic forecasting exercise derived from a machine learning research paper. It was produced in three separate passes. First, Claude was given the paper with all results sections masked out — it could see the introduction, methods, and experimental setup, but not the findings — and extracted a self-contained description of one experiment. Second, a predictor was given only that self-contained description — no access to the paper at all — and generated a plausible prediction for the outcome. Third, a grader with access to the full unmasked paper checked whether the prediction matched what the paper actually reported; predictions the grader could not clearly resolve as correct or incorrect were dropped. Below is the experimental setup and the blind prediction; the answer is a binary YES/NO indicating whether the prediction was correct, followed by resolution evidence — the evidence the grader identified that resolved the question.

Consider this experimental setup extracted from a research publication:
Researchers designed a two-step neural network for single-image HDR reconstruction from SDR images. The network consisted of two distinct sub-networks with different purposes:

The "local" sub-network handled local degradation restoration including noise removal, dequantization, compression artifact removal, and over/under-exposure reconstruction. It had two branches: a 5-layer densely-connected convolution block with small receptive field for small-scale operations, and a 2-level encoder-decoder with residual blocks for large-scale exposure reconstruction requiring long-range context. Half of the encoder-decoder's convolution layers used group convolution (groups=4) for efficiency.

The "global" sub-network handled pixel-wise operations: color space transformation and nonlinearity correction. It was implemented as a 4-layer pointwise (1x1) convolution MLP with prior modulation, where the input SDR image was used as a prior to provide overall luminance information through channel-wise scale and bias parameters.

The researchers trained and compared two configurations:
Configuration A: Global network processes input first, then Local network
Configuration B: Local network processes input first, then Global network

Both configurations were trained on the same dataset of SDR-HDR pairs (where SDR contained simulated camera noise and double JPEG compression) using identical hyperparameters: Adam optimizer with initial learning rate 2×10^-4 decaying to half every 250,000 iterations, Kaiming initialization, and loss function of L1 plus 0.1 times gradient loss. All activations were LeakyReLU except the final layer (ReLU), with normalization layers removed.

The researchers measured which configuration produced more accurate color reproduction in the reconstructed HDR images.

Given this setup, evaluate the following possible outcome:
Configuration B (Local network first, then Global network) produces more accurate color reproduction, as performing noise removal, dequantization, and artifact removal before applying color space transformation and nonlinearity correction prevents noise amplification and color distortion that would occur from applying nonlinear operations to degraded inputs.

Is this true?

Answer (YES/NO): YES